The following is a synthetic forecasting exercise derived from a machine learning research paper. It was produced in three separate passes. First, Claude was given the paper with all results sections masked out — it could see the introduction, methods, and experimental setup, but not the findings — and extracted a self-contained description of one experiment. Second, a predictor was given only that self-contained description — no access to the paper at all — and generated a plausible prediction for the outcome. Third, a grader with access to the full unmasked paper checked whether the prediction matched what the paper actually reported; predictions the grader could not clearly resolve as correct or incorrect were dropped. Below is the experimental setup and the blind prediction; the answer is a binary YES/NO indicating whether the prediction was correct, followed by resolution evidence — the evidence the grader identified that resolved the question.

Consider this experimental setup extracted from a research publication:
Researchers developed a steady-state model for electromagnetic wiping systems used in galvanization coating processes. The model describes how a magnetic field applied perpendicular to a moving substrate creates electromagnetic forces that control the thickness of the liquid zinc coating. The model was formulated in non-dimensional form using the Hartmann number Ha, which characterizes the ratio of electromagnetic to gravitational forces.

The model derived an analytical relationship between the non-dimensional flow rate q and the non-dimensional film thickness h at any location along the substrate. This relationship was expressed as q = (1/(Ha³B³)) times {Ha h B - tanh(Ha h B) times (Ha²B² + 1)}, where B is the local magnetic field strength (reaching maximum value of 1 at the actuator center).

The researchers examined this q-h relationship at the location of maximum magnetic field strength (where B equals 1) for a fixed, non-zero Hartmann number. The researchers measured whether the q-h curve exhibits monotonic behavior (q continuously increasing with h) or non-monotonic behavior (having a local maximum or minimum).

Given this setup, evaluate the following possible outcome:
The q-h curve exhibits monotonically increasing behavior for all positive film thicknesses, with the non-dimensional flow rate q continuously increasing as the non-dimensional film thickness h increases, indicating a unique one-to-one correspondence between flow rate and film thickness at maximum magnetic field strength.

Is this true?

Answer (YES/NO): NO